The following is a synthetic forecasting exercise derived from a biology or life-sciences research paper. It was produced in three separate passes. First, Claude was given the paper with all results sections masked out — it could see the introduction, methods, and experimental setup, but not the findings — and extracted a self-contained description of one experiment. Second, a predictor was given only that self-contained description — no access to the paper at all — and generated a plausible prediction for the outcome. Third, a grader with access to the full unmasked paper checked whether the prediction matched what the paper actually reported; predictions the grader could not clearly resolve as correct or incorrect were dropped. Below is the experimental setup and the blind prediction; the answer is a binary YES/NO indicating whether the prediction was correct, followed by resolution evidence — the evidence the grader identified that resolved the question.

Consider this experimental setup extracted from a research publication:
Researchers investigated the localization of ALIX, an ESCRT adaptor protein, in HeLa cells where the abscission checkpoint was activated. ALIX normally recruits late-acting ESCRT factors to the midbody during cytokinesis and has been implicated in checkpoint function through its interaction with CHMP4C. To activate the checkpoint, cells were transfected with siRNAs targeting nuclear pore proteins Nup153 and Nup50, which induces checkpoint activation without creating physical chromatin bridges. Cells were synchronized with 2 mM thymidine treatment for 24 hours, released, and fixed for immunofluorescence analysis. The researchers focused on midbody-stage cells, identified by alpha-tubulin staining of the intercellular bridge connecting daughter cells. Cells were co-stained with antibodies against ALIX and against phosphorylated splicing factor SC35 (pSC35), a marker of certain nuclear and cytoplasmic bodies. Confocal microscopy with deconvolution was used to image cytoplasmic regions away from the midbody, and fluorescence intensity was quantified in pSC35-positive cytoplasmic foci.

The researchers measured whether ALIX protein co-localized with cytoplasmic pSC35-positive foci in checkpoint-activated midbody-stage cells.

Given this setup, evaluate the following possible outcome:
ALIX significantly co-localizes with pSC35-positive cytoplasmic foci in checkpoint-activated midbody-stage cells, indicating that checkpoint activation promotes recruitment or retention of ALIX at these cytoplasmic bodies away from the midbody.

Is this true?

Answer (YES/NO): YES